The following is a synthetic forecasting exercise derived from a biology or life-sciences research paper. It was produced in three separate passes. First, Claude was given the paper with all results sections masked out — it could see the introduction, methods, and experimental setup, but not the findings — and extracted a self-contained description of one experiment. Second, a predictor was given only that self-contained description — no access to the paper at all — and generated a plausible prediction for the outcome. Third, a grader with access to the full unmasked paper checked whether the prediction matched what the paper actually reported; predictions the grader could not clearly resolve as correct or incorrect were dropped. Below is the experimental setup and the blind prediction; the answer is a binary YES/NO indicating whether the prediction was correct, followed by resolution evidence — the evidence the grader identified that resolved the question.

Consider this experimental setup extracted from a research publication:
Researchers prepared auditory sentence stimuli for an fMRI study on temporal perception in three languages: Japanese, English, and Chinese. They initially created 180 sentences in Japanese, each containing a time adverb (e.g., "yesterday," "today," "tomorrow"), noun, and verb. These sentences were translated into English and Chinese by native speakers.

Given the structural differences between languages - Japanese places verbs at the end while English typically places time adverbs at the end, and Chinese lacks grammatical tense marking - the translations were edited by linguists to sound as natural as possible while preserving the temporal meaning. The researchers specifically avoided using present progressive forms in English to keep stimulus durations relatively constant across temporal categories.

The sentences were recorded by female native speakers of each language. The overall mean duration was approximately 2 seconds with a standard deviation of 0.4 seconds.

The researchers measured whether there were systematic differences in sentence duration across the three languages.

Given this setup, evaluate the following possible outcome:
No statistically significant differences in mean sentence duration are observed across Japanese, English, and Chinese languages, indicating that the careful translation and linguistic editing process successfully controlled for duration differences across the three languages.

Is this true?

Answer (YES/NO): NO